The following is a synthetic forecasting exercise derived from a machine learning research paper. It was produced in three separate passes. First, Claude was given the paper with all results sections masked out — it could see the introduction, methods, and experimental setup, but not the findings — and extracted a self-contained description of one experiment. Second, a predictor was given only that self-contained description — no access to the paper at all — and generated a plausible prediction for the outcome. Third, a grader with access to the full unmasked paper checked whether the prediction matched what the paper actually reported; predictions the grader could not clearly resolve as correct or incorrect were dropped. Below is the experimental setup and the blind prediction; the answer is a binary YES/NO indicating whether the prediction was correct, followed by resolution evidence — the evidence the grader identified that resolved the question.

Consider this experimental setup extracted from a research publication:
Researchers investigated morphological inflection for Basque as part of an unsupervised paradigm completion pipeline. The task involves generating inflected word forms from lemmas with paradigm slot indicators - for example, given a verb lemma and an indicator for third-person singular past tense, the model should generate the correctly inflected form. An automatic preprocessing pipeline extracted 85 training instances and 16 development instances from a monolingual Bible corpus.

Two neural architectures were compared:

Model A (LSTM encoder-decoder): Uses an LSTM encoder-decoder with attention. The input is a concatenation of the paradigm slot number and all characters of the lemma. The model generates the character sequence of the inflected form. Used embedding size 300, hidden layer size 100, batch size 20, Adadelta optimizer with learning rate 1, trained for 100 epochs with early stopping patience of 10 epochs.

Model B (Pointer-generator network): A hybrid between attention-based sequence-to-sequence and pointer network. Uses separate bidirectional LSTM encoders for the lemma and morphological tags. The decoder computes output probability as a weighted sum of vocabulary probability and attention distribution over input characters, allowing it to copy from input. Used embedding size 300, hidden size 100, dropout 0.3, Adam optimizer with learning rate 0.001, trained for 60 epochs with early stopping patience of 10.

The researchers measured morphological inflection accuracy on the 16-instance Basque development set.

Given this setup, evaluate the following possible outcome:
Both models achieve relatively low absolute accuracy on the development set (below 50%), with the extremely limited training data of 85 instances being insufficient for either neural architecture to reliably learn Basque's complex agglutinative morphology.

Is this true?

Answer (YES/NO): YES